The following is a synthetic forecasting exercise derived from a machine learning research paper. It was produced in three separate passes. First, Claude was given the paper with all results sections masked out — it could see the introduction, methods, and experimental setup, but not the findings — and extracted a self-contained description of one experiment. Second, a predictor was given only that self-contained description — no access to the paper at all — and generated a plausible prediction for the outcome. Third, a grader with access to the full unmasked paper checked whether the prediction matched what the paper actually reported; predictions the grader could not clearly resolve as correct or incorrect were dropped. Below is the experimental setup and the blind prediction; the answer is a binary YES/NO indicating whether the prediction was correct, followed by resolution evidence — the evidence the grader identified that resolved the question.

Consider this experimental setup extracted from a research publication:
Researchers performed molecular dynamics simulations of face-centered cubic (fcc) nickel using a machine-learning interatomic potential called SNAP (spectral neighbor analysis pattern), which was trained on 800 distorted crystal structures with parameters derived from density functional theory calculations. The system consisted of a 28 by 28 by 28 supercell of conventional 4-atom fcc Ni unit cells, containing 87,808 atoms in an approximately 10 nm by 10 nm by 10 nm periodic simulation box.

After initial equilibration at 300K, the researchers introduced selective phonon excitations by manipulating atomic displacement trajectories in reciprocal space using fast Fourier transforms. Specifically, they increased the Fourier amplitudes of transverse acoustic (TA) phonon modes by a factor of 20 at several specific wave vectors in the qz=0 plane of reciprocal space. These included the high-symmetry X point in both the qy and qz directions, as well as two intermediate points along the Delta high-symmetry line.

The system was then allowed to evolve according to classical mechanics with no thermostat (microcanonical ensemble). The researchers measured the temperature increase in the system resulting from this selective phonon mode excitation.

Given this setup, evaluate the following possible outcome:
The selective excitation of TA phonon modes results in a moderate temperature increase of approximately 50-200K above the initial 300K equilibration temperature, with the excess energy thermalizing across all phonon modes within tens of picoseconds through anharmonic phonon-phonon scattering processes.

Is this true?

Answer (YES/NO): NO